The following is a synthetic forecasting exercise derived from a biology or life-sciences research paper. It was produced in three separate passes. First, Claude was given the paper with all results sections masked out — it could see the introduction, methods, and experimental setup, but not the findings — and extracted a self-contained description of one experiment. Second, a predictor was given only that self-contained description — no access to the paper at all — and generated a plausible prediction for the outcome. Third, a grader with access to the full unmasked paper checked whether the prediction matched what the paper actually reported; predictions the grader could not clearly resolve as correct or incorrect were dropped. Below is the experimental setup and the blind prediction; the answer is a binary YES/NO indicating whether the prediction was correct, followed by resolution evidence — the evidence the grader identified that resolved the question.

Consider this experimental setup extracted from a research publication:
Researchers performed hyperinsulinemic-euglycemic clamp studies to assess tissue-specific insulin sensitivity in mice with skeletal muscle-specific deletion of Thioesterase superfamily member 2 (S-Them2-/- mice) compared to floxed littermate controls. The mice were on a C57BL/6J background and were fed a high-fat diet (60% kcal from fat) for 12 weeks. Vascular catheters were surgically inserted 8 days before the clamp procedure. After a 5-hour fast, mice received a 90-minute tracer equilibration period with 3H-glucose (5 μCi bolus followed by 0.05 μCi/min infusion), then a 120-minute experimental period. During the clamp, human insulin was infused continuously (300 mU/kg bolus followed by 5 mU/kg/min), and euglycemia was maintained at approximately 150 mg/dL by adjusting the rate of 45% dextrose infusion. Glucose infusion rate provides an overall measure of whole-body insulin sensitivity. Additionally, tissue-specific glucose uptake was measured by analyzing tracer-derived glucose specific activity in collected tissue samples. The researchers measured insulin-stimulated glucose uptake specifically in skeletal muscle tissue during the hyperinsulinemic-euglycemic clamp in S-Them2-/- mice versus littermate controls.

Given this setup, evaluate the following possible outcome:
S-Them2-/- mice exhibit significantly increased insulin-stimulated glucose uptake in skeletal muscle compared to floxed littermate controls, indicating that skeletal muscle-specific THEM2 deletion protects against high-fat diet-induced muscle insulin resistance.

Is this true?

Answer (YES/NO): YES